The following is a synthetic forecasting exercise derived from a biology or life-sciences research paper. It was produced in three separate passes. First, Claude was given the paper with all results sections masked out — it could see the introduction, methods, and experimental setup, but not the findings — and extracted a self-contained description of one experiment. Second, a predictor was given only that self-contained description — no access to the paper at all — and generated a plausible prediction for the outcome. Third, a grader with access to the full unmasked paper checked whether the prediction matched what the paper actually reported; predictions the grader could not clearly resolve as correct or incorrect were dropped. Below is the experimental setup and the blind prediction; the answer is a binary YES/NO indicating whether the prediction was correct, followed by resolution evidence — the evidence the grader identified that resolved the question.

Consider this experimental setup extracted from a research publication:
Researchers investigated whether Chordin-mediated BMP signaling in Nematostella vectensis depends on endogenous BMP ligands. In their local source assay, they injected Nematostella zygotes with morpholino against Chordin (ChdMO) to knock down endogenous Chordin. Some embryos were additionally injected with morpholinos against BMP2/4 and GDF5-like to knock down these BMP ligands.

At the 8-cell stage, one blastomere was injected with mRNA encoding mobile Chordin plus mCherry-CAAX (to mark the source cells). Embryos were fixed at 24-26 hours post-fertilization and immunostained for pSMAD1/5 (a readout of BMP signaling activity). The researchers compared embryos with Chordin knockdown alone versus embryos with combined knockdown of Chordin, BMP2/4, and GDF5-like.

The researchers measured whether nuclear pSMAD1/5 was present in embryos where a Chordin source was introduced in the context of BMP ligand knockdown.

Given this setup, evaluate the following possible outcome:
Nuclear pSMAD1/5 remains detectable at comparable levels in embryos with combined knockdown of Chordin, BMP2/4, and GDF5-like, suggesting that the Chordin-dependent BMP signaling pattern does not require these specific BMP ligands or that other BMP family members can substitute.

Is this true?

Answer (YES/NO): NO